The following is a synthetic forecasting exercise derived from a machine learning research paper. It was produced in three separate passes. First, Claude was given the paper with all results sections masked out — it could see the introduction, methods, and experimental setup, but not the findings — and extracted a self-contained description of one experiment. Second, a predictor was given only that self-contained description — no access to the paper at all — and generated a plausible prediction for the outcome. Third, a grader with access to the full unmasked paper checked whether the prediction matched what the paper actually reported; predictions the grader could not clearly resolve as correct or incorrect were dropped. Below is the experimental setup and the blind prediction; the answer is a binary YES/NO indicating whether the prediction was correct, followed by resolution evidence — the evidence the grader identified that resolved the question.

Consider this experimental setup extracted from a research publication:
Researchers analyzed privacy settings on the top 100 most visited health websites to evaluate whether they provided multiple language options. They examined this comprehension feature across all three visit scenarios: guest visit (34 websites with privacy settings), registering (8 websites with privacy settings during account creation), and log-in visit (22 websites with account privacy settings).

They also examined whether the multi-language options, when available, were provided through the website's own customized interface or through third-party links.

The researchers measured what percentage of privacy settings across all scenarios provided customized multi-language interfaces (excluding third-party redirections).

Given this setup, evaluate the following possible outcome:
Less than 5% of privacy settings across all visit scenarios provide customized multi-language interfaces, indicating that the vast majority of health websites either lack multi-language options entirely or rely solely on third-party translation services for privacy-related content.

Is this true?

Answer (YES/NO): YES